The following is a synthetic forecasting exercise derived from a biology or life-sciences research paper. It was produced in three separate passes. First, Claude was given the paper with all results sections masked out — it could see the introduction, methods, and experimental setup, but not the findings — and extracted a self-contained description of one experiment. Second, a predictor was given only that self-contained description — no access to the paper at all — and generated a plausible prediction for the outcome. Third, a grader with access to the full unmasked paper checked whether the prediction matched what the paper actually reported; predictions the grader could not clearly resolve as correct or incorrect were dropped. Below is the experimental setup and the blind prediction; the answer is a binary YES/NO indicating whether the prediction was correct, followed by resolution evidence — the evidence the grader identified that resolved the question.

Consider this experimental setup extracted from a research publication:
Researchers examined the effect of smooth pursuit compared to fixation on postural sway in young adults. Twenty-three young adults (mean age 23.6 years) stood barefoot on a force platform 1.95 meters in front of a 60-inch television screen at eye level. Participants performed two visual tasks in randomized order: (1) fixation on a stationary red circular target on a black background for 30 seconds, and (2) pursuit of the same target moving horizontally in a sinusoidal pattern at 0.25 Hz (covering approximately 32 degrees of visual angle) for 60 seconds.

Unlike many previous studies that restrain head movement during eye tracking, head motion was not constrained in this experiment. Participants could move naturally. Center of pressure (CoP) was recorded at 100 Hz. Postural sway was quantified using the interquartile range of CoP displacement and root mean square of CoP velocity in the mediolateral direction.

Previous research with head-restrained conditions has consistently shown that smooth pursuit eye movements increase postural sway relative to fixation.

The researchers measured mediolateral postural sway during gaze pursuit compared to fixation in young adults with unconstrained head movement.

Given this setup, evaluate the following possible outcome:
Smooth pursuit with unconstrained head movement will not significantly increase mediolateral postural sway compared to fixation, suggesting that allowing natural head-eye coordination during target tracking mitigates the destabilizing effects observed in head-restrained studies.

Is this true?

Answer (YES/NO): NO